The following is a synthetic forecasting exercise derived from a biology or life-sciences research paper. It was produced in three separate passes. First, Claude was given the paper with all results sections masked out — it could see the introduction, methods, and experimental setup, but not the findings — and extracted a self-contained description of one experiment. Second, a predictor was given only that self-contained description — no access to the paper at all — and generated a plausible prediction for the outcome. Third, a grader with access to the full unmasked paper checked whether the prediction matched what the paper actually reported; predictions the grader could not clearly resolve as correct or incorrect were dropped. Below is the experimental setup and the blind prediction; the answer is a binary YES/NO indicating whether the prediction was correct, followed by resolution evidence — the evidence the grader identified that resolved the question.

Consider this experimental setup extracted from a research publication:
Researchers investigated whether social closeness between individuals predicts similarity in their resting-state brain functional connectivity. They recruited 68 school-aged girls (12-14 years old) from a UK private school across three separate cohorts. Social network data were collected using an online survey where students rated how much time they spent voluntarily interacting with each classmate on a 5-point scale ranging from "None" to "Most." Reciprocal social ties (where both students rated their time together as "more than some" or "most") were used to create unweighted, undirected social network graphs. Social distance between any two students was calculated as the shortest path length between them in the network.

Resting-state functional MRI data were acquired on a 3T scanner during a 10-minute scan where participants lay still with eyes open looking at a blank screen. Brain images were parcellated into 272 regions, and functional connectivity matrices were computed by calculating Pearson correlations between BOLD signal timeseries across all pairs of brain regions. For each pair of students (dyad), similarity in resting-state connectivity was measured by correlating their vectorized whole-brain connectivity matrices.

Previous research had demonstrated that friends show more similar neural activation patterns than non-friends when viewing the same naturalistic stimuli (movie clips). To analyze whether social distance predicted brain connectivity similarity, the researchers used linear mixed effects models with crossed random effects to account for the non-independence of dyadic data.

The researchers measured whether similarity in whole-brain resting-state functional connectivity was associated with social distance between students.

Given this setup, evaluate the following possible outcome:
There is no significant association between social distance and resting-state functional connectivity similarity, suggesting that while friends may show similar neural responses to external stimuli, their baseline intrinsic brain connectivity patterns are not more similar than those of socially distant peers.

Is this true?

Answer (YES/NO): YES